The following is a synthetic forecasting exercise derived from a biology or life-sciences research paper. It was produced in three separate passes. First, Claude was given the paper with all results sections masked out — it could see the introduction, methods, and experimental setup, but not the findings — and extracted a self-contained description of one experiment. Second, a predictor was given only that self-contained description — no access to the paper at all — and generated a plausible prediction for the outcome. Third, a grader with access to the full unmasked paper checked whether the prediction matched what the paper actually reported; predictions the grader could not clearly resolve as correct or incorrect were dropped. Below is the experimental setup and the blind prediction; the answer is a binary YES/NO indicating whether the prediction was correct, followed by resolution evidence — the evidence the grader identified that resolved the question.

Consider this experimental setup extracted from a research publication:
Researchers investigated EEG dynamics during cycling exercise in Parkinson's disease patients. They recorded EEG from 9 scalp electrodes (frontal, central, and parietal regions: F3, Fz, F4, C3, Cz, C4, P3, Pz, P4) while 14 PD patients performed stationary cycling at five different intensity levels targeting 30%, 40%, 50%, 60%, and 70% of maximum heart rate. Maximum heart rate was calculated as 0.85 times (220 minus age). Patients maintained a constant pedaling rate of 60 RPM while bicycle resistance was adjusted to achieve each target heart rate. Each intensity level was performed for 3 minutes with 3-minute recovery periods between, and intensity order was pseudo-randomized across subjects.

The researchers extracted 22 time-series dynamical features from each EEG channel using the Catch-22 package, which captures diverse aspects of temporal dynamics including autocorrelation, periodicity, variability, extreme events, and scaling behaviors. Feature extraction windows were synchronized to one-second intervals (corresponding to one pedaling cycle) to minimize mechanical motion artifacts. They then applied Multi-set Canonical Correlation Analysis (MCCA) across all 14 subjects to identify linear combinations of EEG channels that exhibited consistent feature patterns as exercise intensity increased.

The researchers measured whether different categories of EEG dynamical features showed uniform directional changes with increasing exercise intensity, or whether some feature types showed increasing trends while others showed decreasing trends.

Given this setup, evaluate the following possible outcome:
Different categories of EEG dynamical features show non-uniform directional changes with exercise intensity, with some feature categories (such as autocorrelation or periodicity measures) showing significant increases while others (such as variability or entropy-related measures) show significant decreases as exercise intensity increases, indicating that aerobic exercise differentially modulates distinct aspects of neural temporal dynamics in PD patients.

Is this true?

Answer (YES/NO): YES